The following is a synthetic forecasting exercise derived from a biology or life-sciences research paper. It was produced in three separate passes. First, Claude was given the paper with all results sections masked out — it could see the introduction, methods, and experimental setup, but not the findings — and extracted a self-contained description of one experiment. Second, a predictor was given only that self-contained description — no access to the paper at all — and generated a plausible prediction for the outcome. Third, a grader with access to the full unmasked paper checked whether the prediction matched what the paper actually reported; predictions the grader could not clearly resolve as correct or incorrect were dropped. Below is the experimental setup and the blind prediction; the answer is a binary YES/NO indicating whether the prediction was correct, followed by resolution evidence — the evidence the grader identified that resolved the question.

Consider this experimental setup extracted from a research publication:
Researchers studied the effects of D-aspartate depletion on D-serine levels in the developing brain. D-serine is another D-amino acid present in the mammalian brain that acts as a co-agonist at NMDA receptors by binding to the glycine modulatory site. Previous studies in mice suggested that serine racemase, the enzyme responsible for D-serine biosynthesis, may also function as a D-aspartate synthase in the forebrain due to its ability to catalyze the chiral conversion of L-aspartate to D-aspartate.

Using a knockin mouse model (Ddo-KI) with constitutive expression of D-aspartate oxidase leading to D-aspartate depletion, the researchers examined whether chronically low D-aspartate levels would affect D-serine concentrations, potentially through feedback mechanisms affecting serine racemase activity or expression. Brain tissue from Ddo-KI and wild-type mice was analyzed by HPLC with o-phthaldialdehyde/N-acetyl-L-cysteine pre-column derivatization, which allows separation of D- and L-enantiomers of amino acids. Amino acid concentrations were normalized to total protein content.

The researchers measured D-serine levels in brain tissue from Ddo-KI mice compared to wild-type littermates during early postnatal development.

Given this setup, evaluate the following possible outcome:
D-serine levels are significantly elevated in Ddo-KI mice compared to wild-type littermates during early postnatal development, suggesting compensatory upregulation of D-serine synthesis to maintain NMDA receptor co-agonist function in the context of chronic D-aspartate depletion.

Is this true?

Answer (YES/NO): NO